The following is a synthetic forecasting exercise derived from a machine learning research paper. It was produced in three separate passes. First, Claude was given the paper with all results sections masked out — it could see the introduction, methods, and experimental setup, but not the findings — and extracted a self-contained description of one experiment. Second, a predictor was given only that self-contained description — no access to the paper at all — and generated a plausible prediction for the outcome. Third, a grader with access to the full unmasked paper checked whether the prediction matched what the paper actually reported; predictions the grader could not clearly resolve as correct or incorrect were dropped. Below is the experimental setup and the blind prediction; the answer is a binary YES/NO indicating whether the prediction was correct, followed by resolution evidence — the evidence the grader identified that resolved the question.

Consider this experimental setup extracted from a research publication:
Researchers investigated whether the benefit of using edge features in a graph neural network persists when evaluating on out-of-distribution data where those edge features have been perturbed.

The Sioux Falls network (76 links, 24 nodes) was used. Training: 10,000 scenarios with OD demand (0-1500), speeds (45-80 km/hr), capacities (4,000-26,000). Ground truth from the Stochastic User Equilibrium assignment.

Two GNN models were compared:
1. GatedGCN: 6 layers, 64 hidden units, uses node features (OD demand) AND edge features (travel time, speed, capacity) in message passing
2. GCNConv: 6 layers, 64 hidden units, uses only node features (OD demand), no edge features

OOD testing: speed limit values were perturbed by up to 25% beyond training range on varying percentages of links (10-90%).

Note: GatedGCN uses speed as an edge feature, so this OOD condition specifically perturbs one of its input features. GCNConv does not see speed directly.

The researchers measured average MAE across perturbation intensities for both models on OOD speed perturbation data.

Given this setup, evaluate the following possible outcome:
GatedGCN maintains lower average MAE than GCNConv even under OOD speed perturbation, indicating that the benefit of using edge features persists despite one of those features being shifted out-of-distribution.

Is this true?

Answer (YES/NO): YES